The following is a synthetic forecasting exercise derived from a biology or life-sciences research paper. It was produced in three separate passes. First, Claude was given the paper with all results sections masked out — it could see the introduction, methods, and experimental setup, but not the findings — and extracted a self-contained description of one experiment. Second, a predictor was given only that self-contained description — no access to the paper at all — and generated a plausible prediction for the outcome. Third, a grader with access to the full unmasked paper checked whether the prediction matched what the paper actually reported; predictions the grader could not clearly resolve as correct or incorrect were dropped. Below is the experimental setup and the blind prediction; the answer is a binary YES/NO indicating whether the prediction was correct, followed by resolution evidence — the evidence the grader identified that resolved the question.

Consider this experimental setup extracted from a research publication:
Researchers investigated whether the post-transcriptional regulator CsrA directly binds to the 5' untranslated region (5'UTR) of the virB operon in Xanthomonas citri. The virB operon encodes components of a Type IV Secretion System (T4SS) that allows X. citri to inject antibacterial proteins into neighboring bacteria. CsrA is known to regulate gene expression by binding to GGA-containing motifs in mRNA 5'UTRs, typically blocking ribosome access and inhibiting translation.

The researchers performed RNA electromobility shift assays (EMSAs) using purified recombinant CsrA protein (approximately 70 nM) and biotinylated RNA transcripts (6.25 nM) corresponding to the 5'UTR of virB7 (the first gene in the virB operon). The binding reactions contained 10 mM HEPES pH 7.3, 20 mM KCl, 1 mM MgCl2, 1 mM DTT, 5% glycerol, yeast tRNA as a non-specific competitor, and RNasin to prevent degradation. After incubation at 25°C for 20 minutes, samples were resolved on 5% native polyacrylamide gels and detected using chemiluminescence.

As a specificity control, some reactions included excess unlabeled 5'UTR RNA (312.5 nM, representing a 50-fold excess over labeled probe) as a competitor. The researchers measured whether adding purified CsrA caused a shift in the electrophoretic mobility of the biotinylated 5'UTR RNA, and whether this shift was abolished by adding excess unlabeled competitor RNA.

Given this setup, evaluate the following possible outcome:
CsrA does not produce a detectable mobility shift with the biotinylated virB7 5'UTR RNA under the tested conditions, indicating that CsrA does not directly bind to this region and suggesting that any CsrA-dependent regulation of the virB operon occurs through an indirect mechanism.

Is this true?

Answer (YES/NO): NO